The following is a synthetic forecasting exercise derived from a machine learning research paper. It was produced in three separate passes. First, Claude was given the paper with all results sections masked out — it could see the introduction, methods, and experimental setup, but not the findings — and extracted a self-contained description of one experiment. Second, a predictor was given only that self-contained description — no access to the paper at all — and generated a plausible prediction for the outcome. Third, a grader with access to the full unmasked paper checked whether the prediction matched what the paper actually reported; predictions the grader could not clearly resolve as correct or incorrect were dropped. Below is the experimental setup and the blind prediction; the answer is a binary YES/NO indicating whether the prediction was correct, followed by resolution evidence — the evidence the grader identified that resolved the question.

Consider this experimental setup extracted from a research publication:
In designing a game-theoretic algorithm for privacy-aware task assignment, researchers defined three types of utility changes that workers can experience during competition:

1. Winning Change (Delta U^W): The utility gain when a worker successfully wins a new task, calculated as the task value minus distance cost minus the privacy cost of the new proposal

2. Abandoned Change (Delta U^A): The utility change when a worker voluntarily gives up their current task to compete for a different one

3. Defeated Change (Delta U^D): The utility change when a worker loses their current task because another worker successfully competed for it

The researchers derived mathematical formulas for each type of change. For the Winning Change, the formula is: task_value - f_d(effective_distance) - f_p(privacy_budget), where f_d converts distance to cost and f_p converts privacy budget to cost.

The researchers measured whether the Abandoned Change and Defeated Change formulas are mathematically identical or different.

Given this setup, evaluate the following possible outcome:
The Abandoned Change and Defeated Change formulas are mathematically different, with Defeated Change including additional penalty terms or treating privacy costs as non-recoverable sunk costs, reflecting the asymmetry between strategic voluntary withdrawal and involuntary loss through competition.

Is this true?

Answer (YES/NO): NO